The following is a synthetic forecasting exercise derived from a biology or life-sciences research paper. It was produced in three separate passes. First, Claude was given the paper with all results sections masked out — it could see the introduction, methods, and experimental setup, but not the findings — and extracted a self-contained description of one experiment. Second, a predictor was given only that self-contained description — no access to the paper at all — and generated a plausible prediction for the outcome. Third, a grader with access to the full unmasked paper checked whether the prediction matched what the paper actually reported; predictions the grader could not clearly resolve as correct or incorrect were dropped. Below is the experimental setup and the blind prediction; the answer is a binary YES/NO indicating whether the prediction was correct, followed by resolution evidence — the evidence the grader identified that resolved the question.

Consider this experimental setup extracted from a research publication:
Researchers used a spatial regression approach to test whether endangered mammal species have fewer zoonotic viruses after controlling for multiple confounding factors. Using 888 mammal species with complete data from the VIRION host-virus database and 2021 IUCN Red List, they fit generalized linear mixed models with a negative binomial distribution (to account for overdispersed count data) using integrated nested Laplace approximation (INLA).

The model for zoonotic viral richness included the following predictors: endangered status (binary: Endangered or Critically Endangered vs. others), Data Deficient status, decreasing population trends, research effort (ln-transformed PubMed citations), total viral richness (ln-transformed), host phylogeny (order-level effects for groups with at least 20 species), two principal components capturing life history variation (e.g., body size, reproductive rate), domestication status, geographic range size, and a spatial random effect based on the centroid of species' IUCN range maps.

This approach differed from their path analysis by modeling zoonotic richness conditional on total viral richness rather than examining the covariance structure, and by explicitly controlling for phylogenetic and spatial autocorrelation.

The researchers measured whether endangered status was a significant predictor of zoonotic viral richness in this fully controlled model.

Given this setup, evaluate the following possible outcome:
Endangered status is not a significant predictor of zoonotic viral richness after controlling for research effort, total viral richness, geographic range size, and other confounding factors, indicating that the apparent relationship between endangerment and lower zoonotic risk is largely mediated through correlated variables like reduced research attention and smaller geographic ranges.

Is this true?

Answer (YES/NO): NO